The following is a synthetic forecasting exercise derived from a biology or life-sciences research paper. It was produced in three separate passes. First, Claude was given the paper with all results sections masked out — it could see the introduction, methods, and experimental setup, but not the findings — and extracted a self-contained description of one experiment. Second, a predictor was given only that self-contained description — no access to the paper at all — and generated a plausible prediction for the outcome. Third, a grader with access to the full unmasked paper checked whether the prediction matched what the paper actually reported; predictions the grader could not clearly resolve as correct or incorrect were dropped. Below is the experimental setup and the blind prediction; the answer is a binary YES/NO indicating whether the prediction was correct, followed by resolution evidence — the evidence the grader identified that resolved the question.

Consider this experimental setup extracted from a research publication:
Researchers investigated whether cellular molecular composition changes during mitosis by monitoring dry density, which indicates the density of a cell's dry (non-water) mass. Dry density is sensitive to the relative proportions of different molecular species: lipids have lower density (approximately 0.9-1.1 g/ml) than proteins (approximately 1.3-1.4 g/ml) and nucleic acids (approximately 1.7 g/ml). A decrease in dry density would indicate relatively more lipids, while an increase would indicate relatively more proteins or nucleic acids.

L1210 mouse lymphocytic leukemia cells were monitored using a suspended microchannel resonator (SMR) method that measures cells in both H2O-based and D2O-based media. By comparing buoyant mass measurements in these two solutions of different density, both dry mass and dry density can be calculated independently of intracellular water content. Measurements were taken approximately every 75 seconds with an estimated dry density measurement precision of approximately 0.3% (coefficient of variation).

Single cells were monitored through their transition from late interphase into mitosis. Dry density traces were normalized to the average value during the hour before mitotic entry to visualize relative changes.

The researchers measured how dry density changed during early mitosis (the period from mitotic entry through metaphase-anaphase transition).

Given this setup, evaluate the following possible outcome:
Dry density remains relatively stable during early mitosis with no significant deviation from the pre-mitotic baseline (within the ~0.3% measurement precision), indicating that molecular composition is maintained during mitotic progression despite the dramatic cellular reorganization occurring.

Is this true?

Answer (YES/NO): NO